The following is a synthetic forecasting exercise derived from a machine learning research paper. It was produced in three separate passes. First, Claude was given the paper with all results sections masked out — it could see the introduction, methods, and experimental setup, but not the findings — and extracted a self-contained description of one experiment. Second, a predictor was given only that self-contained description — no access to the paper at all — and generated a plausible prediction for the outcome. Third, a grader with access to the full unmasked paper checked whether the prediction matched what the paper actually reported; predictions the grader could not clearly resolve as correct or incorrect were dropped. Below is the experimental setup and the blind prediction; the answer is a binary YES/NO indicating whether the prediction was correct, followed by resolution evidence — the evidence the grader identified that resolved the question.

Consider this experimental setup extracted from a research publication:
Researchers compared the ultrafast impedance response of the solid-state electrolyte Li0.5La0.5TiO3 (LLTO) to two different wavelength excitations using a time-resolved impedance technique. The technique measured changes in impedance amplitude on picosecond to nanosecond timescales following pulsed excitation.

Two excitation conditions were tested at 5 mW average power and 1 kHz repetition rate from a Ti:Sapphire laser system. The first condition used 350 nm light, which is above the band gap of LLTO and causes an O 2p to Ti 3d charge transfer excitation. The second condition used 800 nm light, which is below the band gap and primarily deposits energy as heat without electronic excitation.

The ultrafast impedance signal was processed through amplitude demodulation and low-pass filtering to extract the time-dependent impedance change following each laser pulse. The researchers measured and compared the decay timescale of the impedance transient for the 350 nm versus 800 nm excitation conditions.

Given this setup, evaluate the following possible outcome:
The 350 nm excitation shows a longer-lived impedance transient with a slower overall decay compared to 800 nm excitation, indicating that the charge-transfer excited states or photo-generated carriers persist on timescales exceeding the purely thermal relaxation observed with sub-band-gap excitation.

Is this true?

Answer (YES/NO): NO